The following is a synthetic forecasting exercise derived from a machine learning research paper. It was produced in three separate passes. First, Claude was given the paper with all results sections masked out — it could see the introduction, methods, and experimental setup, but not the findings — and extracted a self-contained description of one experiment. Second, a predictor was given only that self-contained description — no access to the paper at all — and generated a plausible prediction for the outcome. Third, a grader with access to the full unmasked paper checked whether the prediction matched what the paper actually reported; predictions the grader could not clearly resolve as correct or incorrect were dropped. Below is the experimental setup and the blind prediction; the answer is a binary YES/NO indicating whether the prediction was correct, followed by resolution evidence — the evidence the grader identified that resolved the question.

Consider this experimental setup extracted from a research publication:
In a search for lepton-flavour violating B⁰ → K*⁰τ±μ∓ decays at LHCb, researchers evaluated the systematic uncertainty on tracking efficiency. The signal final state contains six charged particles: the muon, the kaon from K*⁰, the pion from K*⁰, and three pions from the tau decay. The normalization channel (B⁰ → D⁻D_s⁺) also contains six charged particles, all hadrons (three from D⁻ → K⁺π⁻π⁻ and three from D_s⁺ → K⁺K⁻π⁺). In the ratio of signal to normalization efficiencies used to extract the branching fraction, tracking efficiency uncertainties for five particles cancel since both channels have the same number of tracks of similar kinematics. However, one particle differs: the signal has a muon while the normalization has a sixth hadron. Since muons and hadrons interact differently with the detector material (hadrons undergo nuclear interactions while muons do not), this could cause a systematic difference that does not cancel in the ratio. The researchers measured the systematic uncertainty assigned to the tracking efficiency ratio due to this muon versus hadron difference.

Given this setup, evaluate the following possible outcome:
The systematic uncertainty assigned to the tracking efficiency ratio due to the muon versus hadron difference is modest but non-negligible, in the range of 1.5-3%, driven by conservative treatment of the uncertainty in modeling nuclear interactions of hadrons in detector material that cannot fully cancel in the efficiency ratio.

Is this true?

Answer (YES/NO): NO